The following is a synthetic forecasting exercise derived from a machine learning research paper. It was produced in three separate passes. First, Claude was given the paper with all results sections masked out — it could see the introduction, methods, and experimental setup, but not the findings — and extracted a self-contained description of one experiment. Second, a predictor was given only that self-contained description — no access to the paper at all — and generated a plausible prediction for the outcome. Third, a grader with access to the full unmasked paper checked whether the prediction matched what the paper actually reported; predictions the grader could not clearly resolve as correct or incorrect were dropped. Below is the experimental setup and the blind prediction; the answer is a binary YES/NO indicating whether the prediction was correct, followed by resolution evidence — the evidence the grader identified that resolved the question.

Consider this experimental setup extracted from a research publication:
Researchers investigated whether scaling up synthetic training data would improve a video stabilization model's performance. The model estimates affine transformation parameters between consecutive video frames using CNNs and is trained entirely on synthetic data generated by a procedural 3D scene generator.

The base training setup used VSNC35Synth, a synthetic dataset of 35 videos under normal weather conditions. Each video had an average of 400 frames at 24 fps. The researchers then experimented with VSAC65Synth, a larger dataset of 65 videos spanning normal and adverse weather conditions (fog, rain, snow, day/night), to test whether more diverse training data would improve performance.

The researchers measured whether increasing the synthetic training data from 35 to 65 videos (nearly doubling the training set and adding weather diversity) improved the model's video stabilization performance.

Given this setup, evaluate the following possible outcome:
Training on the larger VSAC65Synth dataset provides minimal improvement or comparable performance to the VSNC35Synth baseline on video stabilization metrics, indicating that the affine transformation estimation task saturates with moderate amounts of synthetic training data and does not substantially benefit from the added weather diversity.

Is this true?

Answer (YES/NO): YES